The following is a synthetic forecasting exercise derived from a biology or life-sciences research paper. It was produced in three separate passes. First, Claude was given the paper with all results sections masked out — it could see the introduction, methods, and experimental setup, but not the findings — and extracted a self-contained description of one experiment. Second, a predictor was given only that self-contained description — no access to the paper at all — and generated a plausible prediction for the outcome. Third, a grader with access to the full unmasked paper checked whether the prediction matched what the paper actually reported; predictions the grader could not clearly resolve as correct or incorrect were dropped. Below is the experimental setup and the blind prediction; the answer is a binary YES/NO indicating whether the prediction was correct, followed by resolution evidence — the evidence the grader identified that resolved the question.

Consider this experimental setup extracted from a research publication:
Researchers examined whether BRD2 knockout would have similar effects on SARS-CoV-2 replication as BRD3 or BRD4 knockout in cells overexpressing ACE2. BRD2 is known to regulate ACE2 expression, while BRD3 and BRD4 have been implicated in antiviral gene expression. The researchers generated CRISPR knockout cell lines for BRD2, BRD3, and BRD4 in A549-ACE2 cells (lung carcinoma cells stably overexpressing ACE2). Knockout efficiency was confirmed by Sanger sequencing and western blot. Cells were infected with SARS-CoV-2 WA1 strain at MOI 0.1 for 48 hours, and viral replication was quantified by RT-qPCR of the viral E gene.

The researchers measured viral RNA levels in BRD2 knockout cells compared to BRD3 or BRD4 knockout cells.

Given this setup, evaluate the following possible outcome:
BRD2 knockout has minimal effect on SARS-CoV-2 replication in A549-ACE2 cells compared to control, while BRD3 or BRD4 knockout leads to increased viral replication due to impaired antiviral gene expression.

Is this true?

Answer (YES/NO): YES